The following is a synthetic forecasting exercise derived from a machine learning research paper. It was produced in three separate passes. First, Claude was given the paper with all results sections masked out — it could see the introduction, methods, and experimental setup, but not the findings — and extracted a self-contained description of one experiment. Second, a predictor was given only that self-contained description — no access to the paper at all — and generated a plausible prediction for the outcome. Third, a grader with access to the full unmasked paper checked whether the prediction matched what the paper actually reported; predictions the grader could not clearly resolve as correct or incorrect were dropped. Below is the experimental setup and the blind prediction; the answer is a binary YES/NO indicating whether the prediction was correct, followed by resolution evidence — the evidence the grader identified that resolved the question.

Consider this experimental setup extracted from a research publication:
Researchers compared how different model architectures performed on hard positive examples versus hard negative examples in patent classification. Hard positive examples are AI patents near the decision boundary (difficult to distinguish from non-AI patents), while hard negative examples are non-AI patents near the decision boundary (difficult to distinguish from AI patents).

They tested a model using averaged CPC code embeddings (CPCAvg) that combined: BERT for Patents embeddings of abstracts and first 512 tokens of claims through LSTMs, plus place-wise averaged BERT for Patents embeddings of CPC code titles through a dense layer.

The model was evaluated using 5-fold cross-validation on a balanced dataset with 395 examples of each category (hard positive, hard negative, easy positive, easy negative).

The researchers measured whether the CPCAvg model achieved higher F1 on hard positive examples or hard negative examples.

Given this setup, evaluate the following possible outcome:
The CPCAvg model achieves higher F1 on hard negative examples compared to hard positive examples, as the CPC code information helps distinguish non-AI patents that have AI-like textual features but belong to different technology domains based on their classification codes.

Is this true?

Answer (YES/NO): YES